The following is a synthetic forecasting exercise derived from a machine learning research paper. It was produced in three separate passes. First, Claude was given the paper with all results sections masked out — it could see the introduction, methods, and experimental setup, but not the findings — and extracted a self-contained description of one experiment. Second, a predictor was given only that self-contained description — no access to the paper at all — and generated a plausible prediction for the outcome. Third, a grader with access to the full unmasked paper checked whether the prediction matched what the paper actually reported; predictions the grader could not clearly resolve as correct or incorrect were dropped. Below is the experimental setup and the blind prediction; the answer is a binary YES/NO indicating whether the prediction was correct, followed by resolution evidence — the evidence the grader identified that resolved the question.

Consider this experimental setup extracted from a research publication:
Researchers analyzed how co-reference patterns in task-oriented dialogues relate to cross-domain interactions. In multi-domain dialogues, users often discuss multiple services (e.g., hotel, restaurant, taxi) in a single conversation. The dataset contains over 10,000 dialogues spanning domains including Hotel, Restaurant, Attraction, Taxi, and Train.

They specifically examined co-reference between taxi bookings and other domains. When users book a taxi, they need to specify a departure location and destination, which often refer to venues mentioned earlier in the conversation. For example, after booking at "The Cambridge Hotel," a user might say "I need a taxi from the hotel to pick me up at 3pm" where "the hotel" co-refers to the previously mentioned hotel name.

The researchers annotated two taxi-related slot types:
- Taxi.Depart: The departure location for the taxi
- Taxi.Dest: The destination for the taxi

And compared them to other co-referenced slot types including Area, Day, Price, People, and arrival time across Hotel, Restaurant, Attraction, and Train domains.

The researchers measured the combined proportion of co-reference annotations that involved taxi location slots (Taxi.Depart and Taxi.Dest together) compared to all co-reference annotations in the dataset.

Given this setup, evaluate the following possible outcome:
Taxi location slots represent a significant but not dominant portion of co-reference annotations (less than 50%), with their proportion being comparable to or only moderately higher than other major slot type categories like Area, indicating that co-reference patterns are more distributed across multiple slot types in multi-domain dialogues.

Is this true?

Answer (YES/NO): NO